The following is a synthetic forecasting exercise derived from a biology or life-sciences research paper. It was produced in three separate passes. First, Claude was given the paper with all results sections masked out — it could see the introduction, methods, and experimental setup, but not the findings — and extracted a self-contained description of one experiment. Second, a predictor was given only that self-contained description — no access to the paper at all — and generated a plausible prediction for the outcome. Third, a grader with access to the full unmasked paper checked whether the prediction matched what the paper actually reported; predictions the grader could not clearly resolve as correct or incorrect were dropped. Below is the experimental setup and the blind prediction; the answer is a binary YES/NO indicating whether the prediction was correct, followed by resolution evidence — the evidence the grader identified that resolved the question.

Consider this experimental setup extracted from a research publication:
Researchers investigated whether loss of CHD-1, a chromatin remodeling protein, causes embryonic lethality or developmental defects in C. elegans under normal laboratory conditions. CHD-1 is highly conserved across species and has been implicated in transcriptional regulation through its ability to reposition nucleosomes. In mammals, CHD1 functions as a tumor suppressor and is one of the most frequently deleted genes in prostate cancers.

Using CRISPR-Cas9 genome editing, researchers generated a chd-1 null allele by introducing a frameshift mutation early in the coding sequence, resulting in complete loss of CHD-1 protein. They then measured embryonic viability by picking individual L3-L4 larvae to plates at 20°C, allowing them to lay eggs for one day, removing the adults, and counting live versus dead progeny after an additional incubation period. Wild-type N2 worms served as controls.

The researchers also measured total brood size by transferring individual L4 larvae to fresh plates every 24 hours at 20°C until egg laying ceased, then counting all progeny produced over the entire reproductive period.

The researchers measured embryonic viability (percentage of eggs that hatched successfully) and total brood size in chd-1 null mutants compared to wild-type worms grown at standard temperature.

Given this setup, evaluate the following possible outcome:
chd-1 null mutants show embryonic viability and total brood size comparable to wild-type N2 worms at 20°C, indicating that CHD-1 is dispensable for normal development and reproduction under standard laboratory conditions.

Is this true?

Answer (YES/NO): NO